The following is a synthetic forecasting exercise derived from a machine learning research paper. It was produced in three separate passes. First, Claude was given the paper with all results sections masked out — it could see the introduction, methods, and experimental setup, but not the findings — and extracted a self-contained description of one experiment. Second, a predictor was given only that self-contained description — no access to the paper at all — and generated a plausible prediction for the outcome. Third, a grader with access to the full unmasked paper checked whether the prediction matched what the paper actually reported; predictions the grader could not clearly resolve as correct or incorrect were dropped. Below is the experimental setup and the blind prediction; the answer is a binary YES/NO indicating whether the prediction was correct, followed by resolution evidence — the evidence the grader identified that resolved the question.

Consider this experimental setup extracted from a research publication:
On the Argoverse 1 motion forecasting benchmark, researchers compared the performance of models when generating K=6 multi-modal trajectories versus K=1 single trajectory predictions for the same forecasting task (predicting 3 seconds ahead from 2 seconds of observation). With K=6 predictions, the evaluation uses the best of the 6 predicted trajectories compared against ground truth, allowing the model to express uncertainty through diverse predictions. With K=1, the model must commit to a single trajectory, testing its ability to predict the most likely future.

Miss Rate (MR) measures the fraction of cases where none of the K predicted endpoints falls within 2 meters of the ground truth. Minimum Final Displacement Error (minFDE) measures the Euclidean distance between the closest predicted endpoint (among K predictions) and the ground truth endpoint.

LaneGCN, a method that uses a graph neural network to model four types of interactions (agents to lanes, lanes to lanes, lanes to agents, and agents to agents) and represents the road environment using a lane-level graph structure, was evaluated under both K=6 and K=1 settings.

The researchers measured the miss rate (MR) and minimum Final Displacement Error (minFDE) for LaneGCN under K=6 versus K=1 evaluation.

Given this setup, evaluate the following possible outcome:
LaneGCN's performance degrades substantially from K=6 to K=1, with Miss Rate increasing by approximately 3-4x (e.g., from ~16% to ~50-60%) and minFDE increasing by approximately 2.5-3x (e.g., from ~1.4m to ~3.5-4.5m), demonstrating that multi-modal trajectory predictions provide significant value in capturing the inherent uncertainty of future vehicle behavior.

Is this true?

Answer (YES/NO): YES